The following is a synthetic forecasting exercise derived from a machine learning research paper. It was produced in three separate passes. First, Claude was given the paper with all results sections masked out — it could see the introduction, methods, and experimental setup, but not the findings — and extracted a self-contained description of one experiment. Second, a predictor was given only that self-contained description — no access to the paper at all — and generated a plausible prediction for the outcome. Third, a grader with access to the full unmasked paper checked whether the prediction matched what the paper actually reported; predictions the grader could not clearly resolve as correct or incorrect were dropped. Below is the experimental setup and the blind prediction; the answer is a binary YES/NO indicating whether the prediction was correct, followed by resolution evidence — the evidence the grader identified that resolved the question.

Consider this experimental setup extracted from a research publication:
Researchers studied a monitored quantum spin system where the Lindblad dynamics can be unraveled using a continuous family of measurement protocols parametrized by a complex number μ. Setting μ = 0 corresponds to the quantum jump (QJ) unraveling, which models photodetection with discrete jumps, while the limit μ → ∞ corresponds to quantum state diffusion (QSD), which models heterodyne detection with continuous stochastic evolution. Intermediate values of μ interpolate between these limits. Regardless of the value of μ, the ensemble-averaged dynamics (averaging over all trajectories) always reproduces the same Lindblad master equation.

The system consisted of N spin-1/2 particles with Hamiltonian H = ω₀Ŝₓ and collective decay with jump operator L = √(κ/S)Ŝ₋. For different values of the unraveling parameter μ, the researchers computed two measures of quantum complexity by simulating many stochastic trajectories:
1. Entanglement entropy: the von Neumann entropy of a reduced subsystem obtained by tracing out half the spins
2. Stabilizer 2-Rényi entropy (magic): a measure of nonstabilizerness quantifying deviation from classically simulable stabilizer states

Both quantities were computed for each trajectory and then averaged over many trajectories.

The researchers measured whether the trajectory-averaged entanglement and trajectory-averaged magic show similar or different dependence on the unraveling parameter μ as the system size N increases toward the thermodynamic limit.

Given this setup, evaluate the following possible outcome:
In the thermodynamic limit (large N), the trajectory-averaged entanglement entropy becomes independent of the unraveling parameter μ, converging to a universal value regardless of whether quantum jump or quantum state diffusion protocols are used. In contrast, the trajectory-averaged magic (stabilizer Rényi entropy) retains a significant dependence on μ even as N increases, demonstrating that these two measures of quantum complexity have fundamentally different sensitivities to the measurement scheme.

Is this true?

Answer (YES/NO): NO